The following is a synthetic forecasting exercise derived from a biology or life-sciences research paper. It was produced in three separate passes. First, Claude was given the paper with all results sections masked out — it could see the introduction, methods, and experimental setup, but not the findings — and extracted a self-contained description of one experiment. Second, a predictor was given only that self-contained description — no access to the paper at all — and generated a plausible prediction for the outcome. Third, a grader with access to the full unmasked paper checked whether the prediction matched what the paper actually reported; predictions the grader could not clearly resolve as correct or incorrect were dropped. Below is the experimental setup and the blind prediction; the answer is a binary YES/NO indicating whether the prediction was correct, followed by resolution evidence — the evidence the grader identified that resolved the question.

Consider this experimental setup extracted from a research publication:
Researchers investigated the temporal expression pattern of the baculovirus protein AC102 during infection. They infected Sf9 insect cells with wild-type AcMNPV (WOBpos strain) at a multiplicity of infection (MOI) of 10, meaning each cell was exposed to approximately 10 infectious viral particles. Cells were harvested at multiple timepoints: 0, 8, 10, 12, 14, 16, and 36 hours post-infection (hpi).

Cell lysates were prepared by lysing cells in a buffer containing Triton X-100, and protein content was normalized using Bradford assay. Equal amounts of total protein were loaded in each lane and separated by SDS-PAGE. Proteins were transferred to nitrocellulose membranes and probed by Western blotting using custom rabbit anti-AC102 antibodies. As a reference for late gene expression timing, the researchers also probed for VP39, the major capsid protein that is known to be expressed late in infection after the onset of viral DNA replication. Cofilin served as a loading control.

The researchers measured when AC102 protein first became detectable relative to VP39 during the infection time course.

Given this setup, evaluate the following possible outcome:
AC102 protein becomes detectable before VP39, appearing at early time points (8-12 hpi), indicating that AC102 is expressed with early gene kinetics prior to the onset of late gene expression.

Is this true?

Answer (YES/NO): NO